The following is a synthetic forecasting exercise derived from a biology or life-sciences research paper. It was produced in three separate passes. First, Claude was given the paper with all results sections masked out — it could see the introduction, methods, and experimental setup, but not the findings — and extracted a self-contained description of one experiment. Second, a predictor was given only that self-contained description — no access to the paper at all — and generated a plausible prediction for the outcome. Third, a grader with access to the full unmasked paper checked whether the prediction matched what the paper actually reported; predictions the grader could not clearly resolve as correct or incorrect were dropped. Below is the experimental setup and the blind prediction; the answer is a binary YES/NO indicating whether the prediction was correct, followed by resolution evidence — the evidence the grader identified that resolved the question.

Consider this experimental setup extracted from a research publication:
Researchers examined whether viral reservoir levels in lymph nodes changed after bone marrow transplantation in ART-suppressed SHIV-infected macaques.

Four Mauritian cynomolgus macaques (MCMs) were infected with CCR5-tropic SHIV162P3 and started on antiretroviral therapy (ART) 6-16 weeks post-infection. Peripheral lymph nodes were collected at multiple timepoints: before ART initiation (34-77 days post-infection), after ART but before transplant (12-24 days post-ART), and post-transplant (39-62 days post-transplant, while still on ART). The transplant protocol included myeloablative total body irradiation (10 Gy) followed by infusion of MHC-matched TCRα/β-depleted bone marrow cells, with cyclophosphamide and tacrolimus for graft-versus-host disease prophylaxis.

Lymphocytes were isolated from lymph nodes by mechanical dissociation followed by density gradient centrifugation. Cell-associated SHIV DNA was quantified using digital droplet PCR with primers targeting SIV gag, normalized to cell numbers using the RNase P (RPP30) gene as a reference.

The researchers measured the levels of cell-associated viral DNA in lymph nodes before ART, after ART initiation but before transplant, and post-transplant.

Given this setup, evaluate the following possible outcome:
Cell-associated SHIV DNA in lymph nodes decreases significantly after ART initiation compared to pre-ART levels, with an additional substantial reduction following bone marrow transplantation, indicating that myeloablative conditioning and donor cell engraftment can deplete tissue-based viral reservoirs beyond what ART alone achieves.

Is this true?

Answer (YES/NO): NO